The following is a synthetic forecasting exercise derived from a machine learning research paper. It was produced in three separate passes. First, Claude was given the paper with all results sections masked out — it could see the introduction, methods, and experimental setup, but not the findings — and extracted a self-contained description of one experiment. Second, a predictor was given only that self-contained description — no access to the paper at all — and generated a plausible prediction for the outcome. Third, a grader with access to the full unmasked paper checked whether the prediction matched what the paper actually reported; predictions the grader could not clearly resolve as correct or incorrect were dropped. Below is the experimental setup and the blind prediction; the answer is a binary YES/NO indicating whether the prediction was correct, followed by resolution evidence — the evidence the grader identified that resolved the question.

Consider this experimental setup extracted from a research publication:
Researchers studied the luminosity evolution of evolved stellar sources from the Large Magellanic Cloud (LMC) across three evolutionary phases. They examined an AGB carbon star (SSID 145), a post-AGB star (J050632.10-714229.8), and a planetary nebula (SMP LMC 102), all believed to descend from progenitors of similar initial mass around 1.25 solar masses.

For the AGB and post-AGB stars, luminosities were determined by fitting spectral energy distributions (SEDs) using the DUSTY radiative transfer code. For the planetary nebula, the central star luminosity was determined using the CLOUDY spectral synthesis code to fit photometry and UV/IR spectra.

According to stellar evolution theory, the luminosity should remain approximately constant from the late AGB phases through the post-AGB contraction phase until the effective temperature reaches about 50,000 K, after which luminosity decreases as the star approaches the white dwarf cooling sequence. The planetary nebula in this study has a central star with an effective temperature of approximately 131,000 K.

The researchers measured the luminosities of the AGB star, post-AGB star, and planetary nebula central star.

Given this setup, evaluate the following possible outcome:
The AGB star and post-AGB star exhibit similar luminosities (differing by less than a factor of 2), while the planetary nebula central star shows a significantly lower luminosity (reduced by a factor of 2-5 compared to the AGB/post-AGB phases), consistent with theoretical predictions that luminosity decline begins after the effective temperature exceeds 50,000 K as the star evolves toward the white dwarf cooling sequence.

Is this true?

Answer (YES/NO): NO